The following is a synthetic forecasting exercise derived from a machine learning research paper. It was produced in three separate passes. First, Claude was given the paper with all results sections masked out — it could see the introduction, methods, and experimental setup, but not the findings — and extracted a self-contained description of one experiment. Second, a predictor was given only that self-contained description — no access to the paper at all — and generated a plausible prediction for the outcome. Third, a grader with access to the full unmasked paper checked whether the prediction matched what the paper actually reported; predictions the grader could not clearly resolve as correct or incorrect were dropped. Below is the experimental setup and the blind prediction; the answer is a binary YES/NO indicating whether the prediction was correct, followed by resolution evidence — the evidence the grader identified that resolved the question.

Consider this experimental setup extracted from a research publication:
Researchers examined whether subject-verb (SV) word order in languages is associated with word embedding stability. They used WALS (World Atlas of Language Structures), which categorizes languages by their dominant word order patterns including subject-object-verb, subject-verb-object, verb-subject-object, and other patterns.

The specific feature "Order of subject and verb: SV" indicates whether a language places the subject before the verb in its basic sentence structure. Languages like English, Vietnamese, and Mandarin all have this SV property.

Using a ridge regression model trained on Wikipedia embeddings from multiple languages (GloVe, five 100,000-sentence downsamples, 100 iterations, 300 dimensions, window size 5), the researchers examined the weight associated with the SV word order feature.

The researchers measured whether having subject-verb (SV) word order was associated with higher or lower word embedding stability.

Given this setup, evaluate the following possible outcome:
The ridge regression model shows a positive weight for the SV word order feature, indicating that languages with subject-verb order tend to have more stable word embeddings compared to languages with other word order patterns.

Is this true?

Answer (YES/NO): NO